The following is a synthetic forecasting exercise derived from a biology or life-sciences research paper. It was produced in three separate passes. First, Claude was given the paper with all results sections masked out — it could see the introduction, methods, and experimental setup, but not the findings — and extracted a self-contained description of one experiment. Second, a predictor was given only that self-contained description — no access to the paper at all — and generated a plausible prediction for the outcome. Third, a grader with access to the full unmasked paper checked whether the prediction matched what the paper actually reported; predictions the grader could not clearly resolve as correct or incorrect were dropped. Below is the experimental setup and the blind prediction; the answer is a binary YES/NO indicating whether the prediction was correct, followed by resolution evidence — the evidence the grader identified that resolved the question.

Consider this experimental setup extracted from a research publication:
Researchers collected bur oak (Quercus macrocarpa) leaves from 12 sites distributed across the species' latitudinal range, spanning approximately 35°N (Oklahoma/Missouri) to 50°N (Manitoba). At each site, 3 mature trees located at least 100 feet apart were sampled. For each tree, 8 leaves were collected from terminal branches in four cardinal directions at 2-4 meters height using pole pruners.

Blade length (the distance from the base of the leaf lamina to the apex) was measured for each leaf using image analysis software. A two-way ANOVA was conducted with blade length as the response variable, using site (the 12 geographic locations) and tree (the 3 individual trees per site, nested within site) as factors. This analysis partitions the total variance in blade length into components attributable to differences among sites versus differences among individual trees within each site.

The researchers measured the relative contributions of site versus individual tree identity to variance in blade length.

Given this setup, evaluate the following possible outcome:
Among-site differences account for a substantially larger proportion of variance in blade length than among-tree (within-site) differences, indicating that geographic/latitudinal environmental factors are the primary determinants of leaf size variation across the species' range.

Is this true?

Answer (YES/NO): YES